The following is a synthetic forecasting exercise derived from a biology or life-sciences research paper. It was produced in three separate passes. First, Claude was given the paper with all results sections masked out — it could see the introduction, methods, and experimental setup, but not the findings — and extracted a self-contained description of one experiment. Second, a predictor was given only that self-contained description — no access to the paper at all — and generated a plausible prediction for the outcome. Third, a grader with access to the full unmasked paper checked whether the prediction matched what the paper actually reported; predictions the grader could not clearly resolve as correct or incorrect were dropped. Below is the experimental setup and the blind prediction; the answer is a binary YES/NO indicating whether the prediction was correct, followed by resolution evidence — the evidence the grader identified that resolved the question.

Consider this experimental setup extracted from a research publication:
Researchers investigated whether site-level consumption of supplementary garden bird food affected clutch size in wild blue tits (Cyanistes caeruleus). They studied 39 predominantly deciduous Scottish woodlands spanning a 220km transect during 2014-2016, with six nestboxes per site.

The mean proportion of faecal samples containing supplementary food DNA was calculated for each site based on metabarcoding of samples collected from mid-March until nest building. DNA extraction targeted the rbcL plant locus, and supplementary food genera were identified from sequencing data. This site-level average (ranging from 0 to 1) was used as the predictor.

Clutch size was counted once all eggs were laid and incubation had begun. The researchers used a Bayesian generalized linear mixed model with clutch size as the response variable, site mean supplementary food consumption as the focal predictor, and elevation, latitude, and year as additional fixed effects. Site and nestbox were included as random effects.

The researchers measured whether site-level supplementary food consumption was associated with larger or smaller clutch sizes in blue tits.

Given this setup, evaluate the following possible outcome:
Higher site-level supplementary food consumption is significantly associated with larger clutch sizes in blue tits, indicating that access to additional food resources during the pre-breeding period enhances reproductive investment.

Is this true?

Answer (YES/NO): NO